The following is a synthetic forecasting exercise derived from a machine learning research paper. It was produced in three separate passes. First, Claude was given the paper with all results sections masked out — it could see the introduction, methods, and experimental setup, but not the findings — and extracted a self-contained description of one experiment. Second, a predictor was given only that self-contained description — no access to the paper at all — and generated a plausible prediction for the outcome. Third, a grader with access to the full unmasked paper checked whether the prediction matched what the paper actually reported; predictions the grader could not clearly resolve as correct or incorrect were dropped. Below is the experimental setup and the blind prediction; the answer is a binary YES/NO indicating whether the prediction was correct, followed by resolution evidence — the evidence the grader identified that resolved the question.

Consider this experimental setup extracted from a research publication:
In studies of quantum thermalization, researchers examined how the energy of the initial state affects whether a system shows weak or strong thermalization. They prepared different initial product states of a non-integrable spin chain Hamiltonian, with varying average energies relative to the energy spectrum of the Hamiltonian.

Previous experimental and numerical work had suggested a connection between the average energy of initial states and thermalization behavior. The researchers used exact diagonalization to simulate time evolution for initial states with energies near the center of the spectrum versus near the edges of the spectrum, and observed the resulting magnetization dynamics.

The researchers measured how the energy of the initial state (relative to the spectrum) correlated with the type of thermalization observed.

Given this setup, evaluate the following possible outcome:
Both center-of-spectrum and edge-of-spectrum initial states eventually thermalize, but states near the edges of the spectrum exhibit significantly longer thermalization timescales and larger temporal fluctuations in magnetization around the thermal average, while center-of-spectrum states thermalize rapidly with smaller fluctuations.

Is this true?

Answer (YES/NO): NO